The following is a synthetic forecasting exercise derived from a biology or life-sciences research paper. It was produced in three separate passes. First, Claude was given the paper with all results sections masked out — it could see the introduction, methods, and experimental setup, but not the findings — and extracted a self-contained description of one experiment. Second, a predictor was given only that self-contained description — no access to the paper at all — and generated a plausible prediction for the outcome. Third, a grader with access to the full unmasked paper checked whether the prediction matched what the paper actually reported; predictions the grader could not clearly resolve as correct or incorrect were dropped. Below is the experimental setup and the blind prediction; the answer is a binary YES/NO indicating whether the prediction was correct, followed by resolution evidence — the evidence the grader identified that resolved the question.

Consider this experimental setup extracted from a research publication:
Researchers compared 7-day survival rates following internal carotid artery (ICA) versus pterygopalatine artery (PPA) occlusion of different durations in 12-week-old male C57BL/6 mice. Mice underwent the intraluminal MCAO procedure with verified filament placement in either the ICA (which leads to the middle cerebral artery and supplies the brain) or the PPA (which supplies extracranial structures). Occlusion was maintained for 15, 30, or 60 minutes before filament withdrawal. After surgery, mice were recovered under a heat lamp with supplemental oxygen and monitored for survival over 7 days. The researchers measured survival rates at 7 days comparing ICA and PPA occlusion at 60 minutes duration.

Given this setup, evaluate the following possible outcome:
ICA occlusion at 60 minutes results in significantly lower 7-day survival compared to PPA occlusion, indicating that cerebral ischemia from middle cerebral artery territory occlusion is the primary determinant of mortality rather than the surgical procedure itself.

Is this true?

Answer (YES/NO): YES